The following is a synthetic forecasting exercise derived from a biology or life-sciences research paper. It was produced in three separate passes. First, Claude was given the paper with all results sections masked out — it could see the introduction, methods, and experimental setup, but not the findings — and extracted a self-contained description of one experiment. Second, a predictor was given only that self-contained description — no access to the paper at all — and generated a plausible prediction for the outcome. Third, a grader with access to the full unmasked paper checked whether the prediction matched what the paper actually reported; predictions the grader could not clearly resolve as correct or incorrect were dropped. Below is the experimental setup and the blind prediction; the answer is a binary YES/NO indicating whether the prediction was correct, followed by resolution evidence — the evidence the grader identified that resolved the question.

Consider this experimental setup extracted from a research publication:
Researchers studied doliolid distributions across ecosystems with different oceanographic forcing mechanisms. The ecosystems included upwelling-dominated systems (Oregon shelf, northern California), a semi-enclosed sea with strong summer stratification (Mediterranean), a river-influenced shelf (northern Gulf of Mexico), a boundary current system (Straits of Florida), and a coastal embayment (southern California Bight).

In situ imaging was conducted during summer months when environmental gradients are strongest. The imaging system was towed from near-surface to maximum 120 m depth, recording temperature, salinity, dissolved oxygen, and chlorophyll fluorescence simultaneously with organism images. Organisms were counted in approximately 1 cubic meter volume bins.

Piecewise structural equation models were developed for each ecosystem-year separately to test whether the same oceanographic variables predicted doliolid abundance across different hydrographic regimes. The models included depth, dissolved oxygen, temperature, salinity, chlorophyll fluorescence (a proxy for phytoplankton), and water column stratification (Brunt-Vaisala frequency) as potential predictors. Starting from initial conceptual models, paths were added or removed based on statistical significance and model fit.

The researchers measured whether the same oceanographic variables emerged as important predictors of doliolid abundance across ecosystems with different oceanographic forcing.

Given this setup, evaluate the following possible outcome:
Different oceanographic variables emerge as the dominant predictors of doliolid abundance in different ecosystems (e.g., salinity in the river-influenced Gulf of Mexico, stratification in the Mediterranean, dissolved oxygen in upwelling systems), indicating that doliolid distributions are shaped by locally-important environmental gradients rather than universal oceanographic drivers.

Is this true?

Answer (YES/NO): NO